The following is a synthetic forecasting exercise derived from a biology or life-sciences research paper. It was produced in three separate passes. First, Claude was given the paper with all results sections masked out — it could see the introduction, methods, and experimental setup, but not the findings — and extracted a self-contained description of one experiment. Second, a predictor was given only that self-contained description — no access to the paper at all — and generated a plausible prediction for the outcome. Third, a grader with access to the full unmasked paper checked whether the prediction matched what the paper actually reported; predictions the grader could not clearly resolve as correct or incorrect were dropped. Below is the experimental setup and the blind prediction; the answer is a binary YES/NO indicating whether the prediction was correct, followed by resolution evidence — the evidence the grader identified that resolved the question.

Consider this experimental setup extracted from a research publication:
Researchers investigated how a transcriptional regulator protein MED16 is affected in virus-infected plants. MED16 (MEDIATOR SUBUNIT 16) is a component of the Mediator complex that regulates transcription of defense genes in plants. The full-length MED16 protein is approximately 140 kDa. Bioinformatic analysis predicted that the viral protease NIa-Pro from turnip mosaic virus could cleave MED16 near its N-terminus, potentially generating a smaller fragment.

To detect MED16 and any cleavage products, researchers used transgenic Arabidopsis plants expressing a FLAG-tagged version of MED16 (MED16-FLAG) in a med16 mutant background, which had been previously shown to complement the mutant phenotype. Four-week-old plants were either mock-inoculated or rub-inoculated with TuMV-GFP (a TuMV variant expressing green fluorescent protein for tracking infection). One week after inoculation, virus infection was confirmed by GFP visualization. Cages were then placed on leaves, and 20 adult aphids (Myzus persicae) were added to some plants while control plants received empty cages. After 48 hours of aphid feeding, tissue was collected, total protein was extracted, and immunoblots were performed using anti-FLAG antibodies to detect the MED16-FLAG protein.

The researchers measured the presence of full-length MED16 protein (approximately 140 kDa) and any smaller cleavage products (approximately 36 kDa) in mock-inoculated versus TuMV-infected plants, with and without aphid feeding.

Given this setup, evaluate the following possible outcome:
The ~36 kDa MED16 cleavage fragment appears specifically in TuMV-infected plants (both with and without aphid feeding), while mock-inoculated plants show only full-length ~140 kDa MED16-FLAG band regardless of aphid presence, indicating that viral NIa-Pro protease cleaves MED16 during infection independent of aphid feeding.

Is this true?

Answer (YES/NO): NO